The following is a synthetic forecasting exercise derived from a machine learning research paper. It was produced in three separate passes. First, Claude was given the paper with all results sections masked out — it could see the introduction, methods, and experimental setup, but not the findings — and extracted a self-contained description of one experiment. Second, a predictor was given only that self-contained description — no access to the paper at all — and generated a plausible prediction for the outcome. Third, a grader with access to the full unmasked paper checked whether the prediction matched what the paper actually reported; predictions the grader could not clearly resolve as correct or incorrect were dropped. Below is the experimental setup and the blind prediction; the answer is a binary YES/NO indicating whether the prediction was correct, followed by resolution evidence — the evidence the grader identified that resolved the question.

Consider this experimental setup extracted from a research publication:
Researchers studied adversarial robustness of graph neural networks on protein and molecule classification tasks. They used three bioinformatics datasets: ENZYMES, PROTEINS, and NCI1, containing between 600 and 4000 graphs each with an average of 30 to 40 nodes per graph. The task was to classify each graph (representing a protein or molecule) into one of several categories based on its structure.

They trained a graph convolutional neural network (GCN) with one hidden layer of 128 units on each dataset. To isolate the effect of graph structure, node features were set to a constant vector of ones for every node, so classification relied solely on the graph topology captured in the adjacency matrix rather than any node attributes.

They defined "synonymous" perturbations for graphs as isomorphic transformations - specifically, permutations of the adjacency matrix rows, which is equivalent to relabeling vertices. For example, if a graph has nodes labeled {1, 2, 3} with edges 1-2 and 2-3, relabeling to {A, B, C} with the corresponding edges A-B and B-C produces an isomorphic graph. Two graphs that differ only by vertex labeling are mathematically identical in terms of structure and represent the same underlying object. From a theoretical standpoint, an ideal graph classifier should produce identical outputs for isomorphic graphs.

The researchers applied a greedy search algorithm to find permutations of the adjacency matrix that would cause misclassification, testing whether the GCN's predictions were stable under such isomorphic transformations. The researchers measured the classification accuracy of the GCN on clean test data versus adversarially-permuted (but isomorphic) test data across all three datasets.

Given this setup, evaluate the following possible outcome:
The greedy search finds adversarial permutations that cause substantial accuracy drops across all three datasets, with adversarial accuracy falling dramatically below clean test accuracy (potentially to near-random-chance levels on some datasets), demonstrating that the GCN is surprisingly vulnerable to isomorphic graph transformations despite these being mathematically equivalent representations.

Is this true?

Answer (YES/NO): YES